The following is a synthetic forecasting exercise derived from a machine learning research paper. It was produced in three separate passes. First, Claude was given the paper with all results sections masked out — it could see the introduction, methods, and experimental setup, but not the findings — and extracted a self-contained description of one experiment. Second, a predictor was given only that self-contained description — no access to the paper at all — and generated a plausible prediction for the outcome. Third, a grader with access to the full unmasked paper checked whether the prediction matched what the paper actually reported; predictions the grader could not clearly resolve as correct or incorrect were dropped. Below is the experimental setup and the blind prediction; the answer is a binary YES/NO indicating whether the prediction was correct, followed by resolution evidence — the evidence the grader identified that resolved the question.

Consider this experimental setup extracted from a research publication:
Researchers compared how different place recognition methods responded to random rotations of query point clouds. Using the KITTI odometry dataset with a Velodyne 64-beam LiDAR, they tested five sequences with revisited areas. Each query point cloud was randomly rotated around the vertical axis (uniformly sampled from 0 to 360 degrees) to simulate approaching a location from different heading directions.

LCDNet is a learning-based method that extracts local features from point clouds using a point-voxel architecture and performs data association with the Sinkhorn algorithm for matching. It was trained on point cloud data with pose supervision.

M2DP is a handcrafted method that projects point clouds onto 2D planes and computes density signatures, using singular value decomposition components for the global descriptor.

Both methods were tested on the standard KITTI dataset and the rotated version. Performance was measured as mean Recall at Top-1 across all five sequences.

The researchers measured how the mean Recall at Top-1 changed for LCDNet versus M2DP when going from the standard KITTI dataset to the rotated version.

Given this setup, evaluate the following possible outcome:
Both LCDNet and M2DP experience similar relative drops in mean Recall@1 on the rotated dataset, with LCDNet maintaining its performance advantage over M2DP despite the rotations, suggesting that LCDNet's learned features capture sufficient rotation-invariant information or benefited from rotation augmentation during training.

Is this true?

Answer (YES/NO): NO